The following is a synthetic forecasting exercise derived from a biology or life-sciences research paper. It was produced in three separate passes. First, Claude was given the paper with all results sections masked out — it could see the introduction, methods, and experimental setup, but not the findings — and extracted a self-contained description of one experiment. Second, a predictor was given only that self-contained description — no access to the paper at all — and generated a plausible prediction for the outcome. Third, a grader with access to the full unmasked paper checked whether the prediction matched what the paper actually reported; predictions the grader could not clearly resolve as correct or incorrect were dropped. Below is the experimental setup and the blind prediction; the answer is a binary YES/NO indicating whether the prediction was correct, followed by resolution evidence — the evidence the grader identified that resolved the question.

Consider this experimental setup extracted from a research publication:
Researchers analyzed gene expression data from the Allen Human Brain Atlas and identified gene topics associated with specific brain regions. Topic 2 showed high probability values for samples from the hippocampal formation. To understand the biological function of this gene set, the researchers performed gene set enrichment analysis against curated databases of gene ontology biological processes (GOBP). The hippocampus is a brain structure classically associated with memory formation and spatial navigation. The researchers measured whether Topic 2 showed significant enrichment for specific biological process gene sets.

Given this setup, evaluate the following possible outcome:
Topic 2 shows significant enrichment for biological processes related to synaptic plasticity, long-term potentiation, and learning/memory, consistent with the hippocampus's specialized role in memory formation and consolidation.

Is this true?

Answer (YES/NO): NO